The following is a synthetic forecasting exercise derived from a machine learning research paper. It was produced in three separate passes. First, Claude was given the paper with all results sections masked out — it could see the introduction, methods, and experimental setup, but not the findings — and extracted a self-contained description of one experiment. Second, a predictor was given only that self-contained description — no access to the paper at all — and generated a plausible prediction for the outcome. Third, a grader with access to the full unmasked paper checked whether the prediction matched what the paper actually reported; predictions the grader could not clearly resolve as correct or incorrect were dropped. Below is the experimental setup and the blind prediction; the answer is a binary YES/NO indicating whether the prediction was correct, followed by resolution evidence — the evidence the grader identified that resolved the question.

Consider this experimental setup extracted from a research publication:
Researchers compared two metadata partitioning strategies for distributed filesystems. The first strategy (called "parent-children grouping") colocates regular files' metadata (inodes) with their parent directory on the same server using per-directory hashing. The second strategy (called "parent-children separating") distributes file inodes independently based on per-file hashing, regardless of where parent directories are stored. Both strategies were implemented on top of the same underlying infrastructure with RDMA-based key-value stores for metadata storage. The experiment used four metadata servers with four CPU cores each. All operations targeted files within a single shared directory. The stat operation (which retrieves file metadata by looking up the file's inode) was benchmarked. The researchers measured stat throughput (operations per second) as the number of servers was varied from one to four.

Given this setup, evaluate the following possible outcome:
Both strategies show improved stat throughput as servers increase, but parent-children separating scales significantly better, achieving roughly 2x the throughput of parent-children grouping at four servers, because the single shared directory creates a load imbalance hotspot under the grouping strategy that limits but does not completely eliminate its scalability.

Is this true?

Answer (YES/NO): NO